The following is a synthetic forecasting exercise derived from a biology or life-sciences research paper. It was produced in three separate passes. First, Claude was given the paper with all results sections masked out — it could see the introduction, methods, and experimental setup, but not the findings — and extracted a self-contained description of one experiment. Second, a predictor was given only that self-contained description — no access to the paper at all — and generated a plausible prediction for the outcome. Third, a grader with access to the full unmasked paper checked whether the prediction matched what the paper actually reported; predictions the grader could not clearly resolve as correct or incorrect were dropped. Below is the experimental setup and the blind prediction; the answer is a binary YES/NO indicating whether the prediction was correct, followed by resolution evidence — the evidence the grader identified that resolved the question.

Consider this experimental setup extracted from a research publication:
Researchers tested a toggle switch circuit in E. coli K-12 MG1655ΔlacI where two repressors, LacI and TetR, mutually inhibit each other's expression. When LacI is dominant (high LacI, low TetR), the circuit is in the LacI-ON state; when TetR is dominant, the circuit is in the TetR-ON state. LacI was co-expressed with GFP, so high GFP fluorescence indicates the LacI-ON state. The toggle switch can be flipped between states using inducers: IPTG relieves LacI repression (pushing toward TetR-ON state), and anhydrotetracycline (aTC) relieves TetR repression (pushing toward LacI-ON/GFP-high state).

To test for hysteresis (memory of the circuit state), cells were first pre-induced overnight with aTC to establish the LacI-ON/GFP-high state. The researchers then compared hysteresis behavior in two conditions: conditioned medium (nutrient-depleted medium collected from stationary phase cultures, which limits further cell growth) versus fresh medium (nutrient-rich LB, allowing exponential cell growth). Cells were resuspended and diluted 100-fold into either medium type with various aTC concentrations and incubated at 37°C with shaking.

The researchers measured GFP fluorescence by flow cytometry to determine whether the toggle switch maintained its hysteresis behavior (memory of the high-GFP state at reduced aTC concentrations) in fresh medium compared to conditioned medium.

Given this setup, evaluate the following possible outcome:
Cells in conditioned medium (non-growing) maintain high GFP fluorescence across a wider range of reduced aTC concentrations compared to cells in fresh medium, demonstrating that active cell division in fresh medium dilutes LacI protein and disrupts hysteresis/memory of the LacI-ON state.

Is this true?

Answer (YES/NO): NO